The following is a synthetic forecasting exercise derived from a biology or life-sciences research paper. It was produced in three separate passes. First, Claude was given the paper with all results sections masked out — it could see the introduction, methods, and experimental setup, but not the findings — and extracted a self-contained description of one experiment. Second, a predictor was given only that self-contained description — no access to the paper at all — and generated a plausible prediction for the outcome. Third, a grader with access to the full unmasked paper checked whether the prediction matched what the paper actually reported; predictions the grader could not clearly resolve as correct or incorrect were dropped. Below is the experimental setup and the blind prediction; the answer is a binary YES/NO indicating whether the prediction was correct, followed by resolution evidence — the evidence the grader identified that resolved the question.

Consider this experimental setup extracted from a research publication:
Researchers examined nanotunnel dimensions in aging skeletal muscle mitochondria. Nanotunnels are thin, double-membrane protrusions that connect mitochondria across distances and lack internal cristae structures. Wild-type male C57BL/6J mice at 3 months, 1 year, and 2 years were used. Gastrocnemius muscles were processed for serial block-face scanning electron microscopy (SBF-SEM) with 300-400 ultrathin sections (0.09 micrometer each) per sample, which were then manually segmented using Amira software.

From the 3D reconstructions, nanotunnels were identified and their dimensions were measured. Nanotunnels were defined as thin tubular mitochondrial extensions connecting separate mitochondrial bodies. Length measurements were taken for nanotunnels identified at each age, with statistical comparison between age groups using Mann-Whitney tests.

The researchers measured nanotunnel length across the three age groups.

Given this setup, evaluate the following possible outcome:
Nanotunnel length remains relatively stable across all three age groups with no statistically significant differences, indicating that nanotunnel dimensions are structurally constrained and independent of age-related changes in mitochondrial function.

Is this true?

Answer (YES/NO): NO